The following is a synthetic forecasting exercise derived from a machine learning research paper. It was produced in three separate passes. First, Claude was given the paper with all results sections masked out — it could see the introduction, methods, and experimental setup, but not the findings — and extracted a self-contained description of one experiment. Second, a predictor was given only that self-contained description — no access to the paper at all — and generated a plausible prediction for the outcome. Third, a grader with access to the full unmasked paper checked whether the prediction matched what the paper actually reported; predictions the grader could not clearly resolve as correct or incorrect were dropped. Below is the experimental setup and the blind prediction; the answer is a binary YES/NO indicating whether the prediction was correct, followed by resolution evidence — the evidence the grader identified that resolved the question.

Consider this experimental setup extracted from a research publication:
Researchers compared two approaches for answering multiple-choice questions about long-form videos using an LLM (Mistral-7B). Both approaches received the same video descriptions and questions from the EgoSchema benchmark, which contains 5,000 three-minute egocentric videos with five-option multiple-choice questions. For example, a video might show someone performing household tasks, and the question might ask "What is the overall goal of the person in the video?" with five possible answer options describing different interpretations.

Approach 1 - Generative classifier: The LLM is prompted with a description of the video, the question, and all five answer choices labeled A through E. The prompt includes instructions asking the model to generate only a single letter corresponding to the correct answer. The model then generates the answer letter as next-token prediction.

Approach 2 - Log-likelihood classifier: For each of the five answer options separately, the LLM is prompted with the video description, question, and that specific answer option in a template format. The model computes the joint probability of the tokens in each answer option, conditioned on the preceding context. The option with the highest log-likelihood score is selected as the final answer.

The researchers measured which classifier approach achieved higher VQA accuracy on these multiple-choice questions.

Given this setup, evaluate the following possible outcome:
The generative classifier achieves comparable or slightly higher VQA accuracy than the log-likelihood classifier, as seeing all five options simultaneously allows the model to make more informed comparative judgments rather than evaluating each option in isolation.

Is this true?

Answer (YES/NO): NO